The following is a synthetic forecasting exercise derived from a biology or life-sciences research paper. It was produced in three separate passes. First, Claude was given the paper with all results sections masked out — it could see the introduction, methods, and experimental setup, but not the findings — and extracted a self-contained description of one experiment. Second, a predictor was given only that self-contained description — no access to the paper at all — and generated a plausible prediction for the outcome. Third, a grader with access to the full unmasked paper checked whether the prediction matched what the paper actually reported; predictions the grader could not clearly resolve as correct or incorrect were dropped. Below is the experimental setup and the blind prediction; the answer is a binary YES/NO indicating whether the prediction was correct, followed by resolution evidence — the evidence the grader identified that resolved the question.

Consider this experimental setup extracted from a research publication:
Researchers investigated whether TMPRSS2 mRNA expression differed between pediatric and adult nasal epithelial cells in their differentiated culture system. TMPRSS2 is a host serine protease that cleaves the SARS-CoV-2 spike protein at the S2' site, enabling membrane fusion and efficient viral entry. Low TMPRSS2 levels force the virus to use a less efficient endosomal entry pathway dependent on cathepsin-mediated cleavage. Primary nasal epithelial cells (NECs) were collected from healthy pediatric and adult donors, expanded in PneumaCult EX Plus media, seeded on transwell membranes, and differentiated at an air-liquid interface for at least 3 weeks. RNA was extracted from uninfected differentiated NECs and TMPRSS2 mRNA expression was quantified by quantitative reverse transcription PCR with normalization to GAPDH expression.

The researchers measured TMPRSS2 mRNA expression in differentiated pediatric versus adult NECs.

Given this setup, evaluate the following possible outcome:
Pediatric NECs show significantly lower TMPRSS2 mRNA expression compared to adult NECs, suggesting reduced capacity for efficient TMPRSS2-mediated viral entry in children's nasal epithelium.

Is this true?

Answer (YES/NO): NO